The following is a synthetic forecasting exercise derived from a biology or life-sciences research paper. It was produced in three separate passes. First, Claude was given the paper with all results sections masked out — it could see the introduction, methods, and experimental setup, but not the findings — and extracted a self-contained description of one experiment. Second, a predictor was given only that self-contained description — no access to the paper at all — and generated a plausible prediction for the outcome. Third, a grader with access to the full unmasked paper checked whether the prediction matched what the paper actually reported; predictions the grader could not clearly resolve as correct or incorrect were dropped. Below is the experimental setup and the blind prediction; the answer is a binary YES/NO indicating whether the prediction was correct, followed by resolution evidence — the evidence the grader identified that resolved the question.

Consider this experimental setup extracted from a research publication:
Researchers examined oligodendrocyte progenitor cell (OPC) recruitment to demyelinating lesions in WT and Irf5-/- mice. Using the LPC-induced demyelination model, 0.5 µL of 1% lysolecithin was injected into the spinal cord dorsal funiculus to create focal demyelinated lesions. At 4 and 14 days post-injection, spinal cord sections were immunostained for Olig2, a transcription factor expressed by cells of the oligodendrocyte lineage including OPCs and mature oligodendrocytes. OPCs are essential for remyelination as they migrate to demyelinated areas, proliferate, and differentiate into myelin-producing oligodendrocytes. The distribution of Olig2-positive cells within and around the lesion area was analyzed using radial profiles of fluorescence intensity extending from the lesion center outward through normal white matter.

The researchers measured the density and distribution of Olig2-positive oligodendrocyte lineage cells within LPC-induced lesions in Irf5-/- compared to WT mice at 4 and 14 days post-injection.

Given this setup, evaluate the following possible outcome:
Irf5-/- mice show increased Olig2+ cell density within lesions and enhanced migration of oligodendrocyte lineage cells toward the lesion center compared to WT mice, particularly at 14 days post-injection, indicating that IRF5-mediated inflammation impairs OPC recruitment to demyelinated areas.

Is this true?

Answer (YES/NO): NO